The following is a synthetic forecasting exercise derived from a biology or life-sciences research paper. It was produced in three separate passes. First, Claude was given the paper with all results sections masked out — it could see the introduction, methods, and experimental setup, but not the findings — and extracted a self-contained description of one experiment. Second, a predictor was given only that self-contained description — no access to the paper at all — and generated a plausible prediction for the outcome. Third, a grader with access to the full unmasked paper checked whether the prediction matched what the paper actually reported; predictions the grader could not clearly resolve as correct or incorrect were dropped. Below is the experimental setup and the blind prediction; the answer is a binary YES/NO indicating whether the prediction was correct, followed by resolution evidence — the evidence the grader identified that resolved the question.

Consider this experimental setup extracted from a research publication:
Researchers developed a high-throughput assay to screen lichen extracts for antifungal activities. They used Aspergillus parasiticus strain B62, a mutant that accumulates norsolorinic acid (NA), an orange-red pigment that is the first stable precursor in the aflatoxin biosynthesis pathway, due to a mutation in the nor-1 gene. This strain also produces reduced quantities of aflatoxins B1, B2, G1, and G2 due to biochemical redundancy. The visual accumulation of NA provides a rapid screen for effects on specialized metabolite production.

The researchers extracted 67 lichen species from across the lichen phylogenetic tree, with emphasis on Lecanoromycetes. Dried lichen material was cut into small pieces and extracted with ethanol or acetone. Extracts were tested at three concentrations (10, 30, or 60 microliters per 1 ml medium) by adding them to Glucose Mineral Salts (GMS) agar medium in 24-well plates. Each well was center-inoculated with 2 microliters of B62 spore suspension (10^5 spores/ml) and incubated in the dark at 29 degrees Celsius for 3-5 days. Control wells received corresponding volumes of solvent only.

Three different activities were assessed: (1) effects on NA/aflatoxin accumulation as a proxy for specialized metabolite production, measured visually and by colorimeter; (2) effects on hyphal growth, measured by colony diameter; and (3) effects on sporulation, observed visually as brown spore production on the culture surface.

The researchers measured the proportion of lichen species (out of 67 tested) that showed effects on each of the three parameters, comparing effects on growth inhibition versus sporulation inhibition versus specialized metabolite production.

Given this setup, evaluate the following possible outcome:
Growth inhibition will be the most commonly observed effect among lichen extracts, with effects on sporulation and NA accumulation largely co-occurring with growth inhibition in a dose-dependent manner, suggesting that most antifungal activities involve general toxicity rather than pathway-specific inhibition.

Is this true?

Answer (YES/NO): NO